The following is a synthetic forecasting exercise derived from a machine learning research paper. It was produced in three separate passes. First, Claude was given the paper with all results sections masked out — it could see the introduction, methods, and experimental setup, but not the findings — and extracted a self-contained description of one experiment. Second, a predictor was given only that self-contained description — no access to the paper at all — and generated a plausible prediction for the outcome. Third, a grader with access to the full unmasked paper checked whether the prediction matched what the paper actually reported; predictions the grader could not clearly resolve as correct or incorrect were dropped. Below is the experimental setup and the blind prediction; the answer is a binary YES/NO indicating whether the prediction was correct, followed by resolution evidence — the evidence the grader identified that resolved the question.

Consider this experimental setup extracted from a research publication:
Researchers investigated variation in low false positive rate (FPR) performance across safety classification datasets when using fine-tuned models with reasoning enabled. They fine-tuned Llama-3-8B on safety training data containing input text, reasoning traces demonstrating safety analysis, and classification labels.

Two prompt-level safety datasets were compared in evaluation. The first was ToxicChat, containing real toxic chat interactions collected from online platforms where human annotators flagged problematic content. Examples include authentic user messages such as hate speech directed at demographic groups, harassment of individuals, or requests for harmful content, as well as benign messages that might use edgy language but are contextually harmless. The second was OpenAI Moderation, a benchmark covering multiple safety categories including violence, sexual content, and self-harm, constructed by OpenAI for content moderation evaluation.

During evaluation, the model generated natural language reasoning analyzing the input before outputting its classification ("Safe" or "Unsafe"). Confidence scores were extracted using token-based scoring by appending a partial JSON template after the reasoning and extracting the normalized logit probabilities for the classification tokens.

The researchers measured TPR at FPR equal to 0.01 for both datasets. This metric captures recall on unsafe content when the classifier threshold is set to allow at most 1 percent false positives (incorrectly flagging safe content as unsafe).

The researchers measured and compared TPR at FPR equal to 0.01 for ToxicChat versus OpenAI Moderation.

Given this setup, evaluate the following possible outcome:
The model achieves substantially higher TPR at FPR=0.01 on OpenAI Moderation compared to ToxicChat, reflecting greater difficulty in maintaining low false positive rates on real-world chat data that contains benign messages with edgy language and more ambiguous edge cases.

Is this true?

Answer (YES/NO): NO